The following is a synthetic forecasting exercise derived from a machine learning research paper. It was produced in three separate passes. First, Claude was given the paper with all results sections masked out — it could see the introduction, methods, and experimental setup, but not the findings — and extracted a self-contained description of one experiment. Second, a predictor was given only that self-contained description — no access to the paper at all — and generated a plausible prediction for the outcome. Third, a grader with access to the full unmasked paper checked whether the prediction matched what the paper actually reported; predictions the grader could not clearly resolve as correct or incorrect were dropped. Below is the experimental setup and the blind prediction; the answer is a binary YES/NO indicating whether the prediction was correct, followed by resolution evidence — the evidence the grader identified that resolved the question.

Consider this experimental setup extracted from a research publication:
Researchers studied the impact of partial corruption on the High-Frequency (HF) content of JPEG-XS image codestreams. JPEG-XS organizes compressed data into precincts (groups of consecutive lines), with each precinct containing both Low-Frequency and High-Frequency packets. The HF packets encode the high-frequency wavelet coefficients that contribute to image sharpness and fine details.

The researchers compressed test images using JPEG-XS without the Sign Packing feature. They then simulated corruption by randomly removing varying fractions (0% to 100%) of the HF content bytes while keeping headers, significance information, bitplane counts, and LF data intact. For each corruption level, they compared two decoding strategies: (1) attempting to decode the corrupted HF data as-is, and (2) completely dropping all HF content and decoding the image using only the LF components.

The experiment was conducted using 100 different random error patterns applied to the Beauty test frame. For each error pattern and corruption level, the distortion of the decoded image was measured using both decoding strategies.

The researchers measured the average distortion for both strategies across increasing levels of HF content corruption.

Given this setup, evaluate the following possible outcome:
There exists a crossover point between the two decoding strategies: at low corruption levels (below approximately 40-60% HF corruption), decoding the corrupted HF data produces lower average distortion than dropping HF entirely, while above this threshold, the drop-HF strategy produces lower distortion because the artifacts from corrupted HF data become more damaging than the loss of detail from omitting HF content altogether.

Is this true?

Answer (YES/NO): NO